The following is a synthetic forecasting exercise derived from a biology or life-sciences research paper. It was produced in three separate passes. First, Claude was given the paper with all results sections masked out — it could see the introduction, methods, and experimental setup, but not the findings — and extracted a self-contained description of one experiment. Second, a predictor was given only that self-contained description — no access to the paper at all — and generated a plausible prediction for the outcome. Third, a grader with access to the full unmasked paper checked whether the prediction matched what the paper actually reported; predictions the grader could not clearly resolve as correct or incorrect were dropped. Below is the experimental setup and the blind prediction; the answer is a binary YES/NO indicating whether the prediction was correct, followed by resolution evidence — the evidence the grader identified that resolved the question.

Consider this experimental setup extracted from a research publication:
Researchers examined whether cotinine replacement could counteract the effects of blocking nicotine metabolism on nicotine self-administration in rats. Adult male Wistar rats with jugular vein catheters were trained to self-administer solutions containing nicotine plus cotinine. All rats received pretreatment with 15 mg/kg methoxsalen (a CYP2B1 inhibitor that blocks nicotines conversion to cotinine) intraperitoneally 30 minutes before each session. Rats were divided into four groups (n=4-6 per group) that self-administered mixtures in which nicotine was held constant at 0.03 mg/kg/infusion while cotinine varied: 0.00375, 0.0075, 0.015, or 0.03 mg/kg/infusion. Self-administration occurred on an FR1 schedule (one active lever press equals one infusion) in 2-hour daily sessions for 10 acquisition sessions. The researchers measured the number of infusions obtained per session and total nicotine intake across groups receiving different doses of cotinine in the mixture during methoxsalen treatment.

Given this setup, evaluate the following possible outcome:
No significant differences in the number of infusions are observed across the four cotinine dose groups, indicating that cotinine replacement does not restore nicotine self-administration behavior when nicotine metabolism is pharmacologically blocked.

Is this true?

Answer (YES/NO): NO